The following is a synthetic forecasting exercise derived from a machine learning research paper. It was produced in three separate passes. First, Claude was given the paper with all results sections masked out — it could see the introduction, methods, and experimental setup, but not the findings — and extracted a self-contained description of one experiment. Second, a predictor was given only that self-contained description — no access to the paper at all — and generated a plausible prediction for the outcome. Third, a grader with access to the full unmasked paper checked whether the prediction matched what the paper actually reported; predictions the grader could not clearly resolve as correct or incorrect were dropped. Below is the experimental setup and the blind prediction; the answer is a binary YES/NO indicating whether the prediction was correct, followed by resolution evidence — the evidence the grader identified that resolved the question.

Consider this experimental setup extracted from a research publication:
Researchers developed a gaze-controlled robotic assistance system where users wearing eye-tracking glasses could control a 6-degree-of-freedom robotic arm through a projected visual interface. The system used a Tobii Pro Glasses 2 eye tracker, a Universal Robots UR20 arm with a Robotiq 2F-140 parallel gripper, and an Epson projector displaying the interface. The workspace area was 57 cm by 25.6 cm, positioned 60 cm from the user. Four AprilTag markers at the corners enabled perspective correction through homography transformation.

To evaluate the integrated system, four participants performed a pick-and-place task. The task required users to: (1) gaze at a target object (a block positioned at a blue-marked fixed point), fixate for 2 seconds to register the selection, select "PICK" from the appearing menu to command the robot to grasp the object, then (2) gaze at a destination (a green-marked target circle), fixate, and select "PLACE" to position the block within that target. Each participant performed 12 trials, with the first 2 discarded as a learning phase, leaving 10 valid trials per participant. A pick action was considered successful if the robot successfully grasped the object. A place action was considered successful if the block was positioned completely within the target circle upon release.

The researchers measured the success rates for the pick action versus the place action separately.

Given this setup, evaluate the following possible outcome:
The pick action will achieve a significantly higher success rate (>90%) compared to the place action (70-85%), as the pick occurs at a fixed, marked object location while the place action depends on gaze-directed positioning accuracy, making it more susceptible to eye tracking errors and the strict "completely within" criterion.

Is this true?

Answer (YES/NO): NO